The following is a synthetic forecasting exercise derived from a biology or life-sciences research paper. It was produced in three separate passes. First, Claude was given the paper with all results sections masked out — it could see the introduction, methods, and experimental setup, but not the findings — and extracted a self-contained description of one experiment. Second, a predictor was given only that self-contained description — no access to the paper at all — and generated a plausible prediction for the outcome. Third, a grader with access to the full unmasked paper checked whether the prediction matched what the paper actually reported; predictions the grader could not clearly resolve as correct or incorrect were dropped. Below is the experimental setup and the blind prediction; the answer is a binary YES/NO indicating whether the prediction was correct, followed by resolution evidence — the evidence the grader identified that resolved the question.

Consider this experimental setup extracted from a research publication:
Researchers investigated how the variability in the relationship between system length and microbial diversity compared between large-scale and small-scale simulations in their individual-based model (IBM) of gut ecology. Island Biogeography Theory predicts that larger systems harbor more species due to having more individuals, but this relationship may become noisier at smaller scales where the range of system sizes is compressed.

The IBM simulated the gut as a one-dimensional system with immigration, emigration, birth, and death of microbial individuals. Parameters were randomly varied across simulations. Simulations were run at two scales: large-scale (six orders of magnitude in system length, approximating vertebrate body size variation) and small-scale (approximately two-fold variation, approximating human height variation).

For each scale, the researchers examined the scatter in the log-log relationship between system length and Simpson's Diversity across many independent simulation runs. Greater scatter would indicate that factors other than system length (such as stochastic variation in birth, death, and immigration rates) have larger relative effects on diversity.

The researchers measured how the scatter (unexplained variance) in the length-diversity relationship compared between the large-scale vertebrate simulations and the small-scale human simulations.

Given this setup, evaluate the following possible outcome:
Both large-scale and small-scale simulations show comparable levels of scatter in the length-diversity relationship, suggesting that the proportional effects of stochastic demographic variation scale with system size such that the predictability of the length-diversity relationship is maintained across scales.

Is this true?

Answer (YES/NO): NO